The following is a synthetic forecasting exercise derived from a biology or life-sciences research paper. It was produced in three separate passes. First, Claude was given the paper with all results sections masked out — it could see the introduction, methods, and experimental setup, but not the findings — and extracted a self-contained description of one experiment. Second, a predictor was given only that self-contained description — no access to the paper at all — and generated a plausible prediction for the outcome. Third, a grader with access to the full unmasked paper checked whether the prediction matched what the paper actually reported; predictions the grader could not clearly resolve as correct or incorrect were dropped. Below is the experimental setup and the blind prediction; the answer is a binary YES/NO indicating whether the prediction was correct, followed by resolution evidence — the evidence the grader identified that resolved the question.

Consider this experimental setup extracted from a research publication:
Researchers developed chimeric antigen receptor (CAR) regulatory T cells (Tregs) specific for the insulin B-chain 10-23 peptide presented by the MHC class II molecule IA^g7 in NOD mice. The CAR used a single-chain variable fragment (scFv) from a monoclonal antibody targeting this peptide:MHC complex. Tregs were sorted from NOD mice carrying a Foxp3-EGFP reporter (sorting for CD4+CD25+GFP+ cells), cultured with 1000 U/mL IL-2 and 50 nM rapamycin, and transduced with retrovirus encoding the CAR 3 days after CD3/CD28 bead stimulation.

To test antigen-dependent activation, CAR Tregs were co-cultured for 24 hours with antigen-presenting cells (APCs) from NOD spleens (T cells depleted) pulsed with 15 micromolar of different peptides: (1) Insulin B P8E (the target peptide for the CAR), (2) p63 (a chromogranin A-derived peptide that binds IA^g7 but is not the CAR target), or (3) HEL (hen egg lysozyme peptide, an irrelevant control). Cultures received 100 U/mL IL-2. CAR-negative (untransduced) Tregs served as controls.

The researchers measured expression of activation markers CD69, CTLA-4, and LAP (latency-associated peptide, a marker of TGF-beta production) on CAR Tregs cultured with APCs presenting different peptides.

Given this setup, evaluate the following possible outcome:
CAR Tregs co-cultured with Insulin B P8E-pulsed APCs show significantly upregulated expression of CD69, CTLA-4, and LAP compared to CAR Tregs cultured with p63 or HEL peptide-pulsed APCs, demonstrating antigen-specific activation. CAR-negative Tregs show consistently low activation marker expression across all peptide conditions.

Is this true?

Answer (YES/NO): YES